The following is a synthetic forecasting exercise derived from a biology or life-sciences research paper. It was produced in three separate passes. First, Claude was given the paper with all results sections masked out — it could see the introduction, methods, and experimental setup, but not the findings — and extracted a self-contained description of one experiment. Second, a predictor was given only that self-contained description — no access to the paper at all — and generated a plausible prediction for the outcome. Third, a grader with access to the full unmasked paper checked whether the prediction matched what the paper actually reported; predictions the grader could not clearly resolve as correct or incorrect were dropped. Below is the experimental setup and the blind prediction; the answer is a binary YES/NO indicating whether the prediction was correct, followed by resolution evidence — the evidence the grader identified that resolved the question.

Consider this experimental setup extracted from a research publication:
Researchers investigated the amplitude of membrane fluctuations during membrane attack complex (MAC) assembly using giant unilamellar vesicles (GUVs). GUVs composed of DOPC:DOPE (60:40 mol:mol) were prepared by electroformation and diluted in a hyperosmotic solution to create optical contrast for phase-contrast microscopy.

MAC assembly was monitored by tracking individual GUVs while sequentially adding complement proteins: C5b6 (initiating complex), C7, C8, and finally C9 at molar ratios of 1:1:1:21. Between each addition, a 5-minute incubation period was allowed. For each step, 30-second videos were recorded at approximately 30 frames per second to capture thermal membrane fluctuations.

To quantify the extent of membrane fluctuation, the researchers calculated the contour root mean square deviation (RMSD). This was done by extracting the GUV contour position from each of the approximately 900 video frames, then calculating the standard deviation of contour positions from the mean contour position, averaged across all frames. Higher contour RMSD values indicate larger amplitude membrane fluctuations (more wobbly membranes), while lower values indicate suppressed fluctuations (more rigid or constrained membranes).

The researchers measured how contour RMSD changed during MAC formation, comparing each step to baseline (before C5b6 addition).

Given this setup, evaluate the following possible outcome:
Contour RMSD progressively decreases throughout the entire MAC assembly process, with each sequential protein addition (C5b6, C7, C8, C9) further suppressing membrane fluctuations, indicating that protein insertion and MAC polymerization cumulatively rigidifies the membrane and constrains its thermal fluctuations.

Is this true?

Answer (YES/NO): NO